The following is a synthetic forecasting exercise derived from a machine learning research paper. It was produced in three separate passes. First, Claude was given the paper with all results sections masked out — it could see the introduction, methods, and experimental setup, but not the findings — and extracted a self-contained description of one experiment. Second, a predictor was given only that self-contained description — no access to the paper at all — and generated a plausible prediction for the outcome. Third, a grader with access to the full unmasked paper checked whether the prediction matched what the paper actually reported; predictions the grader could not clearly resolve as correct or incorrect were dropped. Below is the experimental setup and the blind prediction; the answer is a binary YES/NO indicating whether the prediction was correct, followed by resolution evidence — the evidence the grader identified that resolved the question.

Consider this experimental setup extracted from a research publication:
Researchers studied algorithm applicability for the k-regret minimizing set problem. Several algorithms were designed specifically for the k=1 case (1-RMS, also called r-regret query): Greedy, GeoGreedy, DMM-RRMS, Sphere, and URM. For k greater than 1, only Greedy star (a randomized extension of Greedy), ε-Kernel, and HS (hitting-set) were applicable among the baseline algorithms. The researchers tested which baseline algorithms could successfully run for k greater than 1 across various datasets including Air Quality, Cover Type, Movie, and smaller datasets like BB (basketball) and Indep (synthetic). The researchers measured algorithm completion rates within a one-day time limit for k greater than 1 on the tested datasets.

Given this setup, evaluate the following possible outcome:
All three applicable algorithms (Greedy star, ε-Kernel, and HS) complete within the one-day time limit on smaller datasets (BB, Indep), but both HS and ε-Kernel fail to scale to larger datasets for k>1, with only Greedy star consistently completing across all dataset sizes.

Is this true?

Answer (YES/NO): NO